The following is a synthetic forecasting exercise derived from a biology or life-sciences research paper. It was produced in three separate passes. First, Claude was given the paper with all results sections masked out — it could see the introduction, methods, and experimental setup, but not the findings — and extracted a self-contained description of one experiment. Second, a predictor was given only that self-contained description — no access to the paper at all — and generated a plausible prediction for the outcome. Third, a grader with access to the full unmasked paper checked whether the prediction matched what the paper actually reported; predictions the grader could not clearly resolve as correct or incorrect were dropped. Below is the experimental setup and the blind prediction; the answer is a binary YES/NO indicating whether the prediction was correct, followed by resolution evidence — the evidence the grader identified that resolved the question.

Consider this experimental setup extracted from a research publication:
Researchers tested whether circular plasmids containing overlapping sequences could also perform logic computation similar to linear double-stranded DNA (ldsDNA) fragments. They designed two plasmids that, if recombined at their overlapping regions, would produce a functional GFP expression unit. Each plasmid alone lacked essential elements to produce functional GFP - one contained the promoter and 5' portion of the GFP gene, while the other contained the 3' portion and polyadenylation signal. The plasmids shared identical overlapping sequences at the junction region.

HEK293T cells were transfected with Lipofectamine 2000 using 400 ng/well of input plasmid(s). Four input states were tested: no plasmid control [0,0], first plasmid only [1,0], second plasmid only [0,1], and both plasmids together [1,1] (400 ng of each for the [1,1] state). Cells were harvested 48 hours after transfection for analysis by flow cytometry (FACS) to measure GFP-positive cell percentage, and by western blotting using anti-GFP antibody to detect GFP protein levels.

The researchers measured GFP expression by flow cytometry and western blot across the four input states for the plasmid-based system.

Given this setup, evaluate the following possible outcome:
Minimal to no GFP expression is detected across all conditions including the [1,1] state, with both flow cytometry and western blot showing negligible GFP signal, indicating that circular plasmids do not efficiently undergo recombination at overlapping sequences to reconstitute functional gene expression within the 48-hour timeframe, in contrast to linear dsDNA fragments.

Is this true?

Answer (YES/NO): NO